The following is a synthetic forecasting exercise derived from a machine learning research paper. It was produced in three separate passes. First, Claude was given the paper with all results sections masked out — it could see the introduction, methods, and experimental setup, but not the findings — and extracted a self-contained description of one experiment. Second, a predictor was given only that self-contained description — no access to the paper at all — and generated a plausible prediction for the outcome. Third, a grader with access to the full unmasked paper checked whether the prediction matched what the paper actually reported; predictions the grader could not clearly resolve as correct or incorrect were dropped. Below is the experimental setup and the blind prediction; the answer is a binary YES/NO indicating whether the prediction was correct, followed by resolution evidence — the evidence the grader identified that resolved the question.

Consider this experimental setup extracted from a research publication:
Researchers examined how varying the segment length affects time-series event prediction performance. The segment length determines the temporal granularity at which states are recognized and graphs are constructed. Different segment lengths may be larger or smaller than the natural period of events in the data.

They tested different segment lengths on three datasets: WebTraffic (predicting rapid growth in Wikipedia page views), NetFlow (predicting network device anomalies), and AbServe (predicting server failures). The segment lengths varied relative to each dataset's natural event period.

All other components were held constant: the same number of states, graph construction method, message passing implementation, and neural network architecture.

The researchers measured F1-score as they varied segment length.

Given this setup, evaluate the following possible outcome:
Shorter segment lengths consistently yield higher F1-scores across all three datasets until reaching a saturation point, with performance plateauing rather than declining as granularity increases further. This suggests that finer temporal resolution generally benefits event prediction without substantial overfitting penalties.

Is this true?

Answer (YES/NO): NO